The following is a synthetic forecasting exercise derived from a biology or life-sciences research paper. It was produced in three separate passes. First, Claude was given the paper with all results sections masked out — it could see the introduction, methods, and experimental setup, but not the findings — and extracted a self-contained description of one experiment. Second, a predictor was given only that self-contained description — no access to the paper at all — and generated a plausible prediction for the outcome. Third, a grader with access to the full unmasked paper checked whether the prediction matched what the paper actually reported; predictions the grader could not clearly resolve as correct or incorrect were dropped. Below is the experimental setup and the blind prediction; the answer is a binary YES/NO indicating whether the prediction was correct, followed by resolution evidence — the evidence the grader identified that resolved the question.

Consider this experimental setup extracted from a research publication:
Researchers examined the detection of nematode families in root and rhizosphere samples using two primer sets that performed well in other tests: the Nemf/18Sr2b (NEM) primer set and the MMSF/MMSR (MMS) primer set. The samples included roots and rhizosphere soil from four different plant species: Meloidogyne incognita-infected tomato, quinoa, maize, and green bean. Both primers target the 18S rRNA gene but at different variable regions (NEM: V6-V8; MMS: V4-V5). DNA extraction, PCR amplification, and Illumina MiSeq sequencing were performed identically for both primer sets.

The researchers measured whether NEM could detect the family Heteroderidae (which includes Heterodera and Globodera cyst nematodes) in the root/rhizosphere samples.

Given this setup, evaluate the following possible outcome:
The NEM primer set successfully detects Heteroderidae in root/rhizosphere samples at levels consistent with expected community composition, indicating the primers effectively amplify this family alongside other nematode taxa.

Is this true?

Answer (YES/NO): NO